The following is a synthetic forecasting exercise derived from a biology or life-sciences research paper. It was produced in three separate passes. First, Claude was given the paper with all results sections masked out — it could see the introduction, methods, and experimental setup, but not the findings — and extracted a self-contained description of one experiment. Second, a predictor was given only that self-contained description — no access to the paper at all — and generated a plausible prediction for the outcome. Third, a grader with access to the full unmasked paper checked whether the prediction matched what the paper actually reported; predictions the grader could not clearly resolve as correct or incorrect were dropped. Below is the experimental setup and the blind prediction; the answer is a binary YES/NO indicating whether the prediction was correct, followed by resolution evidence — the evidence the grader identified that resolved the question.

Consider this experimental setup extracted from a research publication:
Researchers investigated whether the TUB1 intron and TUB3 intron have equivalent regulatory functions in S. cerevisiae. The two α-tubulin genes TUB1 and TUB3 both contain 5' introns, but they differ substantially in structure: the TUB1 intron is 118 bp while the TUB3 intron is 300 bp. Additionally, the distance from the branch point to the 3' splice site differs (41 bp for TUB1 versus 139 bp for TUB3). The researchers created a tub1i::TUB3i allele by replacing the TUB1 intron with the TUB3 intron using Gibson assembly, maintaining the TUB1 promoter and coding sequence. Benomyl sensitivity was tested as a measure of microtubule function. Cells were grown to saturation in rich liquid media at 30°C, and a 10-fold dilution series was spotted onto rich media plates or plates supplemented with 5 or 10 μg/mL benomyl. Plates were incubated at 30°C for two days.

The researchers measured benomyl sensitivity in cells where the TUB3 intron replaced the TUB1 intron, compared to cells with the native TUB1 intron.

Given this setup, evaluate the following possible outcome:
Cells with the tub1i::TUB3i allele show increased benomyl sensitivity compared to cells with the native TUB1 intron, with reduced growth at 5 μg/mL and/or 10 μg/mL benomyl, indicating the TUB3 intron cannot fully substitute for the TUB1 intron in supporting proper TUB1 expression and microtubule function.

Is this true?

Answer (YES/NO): YES